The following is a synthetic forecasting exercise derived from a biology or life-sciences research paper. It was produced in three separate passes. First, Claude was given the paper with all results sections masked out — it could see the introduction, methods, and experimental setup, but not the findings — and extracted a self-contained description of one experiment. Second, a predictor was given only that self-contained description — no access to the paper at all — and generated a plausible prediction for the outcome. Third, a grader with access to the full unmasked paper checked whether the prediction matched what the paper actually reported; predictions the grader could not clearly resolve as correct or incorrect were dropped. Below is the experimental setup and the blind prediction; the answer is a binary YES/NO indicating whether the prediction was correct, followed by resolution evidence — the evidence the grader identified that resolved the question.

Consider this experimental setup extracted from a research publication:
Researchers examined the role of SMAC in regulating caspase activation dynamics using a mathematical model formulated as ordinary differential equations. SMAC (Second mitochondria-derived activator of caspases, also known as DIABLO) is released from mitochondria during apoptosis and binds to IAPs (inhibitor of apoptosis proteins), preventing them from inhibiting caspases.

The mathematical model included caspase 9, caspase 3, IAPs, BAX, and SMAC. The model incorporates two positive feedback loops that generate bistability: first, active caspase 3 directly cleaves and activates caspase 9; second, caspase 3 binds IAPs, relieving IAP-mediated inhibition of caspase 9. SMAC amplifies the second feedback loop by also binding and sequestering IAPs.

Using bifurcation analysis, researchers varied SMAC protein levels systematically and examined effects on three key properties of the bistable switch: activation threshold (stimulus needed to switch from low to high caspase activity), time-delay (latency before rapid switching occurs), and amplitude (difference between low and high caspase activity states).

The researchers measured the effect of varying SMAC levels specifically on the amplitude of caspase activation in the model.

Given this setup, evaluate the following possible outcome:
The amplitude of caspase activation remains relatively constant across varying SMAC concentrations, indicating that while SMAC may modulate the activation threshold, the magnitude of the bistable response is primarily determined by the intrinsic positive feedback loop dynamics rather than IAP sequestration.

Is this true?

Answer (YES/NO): YES